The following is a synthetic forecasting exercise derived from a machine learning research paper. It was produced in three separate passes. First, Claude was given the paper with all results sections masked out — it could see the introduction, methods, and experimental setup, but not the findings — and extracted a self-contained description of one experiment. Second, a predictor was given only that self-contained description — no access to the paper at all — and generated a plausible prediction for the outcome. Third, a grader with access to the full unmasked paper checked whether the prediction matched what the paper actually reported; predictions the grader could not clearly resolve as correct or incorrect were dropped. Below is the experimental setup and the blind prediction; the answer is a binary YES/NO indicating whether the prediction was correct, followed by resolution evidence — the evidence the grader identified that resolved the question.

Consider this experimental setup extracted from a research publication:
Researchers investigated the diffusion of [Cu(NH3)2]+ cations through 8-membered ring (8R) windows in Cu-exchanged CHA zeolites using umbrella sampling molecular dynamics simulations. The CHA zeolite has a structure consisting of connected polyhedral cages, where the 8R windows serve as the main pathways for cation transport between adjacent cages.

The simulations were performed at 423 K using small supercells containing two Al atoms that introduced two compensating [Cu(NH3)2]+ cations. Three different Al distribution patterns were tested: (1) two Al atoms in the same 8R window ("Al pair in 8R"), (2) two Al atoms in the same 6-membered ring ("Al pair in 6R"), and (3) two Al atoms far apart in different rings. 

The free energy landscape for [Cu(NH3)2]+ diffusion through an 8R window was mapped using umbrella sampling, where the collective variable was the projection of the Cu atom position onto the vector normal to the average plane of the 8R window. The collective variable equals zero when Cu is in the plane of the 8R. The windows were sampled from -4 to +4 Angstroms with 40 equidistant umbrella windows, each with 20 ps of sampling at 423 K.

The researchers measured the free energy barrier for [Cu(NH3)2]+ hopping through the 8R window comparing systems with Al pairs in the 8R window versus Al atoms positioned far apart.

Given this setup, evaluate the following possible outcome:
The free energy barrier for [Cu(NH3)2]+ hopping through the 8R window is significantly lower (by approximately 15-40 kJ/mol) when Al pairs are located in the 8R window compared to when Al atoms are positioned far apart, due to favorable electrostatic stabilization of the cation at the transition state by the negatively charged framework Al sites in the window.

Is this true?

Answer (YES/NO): NO